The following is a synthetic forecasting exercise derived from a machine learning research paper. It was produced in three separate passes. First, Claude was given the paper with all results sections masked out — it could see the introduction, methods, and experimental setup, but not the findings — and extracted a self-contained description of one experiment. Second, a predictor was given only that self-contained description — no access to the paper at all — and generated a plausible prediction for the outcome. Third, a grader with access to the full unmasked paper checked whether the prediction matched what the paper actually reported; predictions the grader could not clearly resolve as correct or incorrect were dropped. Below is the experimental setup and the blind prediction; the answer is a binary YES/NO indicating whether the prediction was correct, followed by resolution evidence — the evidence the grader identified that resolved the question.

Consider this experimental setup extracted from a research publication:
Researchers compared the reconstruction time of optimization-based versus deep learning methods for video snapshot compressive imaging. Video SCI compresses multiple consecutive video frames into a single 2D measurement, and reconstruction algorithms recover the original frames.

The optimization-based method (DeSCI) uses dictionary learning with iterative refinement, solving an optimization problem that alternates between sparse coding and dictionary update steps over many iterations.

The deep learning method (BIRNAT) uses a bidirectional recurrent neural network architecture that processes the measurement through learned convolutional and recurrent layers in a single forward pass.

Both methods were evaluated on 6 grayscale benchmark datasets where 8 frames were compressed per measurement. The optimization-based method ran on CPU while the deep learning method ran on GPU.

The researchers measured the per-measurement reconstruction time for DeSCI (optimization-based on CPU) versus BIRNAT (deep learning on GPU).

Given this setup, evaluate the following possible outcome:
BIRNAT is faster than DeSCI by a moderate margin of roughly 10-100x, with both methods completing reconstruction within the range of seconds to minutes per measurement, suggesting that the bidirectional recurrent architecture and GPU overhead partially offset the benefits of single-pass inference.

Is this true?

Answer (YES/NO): NO